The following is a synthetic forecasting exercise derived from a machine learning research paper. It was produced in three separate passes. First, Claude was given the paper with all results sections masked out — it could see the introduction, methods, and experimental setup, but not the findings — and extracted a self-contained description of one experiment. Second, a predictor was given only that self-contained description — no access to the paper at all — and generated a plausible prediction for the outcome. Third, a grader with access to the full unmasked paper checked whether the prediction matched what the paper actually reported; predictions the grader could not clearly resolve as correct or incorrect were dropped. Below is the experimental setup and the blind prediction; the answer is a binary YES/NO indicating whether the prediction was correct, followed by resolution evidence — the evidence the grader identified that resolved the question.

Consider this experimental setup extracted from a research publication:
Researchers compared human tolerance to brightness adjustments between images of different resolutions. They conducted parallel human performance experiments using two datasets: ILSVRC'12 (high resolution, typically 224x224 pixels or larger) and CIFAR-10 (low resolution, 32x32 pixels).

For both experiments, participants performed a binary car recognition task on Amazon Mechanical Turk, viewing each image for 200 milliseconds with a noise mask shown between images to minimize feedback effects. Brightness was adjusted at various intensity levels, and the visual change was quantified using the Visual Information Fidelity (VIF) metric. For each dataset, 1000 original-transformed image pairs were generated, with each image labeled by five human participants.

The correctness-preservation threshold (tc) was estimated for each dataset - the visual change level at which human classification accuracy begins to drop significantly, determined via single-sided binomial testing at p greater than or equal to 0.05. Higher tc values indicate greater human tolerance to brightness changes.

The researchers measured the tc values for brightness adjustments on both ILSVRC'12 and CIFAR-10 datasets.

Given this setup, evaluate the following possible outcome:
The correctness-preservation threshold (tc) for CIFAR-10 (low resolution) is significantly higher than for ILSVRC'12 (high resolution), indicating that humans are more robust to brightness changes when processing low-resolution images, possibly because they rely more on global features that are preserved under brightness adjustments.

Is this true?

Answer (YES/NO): NO